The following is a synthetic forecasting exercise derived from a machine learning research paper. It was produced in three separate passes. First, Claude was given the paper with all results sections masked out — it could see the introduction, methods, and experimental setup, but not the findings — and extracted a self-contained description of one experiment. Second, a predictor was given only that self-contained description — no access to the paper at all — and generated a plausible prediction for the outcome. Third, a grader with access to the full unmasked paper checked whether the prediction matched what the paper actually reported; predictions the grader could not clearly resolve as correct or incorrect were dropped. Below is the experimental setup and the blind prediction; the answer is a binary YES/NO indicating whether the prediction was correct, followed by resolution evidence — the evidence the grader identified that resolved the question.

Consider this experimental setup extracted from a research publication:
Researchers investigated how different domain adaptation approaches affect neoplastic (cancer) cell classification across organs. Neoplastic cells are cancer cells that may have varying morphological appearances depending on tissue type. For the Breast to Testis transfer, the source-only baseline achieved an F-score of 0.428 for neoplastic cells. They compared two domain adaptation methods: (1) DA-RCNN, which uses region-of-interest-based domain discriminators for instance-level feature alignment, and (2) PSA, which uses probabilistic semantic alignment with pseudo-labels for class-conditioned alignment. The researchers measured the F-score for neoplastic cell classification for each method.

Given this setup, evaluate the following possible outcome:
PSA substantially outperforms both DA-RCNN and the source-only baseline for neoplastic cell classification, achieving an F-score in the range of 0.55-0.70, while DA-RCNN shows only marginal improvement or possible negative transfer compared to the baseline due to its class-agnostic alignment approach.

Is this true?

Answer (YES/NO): NO